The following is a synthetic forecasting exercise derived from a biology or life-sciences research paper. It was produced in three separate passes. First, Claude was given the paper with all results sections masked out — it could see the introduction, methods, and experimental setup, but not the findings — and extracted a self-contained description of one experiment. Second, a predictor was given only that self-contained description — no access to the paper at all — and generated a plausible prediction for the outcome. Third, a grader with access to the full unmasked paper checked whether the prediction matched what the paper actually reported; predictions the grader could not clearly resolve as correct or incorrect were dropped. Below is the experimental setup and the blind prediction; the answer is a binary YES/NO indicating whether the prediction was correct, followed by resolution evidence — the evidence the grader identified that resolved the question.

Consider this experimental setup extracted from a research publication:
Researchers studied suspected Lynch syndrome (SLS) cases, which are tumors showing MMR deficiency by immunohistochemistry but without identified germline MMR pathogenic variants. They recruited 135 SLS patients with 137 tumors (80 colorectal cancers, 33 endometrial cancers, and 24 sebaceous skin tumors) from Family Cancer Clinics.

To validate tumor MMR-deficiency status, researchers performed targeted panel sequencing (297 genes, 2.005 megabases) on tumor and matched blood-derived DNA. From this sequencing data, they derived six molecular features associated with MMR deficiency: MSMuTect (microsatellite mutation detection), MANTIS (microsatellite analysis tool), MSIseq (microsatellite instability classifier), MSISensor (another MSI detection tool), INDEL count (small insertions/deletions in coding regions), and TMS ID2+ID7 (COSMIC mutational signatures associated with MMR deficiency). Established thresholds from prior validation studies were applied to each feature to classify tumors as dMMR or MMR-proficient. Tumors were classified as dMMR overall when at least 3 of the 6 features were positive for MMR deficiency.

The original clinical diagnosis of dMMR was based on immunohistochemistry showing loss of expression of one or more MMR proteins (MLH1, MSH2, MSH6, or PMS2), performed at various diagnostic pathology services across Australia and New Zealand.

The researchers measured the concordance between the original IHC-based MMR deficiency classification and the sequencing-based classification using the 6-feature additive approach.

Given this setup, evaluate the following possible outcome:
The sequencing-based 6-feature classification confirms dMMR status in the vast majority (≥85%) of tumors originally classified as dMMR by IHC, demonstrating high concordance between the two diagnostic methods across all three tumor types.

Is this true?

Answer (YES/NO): NO